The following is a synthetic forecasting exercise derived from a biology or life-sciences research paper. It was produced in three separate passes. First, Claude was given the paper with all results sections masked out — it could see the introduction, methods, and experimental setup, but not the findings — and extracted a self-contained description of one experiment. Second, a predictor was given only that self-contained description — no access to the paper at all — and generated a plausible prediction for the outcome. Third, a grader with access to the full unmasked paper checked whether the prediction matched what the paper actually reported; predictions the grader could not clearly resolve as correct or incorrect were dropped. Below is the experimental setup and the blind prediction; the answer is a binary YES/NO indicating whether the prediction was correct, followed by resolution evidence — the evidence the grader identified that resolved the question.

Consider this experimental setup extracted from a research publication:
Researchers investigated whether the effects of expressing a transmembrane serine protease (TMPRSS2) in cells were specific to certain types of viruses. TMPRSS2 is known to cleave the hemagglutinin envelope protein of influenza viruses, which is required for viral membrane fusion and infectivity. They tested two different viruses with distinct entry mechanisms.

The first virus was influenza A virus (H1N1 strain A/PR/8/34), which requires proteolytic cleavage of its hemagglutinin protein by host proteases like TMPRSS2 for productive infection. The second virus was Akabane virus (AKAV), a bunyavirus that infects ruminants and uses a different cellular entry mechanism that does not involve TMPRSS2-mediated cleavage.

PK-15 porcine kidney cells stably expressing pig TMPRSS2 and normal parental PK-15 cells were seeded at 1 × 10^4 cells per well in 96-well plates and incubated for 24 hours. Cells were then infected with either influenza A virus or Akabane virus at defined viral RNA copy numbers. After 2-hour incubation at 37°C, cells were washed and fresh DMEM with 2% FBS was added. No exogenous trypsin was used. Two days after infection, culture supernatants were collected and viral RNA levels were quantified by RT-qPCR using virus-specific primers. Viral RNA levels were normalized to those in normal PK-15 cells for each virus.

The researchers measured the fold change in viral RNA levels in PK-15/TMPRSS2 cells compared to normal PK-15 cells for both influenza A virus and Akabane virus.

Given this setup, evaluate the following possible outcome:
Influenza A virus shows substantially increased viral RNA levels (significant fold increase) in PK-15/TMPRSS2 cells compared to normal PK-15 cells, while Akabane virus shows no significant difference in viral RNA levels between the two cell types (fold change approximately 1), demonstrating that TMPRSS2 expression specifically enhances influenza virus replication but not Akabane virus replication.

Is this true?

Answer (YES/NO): YES